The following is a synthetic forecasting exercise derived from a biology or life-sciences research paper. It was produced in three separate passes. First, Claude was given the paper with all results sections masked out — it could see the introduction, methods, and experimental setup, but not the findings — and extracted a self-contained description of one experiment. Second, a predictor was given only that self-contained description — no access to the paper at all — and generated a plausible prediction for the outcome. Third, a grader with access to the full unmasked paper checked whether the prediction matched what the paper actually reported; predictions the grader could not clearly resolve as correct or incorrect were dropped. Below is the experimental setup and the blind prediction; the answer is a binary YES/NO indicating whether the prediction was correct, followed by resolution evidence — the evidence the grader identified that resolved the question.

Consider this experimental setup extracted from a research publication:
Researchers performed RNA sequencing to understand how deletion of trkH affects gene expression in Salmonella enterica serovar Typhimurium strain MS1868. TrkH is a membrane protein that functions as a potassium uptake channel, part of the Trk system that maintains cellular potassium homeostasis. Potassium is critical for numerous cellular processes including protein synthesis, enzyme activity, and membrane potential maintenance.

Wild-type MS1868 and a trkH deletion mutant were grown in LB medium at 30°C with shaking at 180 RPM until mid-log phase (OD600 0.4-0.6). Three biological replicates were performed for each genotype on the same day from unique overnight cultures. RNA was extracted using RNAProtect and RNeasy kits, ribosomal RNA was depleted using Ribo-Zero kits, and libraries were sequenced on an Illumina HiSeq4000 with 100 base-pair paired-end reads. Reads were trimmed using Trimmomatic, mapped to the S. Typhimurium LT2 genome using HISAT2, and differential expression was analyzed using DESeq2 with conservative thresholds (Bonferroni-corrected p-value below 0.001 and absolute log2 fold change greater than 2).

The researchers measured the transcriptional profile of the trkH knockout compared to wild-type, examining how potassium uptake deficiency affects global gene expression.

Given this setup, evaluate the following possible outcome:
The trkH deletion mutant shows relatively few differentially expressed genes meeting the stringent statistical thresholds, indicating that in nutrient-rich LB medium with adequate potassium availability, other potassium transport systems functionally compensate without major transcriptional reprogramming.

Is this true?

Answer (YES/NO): NO